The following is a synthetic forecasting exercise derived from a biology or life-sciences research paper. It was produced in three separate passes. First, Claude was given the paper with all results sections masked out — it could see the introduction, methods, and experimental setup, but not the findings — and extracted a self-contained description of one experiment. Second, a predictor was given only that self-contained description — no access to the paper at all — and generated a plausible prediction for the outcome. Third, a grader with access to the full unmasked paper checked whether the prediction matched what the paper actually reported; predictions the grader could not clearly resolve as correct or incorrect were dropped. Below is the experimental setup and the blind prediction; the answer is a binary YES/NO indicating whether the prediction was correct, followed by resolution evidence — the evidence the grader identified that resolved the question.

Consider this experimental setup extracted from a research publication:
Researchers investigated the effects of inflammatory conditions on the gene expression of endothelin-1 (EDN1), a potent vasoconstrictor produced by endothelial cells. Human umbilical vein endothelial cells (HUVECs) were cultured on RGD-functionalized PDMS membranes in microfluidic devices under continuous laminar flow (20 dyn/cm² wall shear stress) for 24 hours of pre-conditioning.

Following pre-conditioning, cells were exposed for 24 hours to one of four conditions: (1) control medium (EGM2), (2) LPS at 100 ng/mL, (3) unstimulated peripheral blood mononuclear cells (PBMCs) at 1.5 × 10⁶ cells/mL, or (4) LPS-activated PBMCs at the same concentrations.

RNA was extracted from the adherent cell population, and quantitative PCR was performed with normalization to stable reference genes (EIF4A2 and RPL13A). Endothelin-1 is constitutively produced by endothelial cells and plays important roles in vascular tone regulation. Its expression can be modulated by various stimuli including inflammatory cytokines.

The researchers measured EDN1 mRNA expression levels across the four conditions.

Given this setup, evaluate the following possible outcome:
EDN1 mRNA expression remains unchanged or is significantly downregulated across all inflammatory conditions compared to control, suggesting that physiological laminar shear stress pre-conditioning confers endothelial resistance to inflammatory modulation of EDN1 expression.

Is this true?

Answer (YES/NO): NO